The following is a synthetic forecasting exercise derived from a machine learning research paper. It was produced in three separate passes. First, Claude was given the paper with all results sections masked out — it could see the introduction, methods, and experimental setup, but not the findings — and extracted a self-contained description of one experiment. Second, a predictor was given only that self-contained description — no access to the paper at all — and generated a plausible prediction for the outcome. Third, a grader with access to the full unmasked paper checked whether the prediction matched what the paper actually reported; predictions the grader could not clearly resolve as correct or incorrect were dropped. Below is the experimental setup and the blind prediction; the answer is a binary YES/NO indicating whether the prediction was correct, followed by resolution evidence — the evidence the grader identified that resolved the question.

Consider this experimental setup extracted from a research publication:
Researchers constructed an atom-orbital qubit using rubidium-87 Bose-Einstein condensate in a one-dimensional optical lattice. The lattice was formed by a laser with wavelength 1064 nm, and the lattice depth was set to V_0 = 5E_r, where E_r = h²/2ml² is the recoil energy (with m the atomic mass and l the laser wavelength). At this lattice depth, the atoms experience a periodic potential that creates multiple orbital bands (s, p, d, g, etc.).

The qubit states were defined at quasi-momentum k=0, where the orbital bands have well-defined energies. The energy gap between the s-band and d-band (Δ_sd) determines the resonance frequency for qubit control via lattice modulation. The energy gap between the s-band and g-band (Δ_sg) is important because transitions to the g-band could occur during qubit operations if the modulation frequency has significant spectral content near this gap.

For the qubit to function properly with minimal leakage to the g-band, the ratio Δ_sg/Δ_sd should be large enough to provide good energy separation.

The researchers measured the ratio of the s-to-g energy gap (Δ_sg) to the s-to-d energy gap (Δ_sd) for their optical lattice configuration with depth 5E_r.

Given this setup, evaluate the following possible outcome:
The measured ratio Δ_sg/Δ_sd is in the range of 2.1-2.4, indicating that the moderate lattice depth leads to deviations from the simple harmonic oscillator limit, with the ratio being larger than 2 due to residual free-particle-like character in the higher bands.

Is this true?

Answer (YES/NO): NO